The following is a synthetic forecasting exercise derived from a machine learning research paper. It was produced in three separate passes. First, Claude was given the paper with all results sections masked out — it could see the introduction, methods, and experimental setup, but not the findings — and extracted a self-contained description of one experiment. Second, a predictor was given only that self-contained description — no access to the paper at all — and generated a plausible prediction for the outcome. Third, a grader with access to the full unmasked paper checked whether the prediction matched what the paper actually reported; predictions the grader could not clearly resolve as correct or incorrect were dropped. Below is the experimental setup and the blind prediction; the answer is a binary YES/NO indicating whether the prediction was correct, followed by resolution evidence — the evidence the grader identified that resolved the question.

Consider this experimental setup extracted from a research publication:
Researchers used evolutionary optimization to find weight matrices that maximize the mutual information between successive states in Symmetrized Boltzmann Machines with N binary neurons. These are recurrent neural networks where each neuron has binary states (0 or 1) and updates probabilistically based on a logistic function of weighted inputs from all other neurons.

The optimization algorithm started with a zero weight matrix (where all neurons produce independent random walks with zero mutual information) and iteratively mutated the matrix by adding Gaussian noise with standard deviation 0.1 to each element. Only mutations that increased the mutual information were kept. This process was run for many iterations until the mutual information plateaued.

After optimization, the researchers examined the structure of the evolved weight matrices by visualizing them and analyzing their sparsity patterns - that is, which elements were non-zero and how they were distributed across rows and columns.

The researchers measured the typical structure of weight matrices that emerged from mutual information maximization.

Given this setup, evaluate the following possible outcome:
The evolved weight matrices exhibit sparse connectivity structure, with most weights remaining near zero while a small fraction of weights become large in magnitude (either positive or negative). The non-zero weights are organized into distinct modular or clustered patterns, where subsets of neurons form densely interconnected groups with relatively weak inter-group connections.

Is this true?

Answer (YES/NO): NO